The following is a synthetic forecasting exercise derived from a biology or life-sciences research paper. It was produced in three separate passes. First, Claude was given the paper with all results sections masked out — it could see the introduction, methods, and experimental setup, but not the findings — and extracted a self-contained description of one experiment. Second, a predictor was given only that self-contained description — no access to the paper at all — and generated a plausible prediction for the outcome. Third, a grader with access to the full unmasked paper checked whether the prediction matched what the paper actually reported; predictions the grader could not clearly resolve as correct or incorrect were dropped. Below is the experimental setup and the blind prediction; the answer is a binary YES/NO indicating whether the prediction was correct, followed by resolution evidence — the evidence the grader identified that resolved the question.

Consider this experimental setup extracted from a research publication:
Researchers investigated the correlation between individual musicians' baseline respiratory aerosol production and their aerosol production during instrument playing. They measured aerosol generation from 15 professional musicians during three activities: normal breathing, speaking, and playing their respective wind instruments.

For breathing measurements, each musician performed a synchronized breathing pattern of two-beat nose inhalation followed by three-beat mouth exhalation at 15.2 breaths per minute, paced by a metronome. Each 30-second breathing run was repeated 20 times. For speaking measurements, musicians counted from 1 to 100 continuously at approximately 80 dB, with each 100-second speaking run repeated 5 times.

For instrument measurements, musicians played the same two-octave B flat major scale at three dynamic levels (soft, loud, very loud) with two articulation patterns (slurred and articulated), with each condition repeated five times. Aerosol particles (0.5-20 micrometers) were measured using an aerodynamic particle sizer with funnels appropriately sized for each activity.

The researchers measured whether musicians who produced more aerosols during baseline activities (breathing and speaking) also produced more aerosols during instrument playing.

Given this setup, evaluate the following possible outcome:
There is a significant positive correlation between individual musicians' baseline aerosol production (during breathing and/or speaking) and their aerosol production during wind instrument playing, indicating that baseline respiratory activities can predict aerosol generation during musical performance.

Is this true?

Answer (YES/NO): NO